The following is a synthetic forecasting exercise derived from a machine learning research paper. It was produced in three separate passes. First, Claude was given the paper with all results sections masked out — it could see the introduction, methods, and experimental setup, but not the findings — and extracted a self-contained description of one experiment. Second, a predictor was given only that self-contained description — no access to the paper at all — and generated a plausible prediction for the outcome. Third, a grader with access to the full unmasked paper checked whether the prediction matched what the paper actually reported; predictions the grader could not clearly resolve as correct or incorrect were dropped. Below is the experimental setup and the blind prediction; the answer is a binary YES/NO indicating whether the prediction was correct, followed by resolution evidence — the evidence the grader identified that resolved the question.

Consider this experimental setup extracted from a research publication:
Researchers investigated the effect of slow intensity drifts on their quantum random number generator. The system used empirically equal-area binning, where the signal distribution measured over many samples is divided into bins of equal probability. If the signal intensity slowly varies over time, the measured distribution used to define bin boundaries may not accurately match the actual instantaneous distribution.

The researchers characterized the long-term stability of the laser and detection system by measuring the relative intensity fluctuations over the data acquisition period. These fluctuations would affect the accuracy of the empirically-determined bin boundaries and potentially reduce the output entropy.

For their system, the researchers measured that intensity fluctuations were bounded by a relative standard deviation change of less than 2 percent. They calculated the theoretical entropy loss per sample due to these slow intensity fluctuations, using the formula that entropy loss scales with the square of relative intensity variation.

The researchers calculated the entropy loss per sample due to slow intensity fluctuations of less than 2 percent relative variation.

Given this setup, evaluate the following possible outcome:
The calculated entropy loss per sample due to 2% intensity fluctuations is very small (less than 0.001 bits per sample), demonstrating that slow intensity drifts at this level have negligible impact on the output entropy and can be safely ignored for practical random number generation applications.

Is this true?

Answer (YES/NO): YES